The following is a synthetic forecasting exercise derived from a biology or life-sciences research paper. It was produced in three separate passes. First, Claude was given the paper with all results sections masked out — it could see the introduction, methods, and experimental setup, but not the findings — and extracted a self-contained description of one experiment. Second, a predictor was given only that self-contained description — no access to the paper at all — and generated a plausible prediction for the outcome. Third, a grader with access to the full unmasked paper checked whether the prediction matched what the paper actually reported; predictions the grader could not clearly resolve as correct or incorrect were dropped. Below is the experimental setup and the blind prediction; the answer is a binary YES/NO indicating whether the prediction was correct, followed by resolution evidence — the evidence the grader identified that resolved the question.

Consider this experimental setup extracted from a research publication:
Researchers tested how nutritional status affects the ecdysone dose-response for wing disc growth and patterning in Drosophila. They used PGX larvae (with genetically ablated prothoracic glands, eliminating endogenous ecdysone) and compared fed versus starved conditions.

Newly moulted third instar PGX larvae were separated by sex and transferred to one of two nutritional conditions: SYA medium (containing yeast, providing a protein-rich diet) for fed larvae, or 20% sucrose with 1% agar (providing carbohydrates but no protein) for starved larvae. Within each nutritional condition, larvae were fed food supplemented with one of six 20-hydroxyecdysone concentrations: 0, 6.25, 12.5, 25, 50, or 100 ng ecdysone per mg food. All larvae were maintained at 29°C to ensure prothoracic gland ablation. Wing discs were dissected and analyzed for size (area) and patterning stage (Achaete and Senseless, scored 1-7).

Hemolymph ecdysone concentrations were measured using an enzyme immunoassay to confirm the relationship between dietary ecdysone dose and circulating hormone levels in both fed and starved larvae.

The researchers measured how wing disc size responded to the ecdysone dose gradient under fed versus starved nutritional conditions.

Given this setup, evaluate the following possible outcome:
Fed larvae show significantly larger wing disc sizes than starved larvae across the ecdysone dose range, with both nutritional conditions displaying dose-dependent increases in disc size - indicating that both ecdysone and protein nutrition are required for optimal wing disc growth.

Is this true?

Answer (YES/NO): NO